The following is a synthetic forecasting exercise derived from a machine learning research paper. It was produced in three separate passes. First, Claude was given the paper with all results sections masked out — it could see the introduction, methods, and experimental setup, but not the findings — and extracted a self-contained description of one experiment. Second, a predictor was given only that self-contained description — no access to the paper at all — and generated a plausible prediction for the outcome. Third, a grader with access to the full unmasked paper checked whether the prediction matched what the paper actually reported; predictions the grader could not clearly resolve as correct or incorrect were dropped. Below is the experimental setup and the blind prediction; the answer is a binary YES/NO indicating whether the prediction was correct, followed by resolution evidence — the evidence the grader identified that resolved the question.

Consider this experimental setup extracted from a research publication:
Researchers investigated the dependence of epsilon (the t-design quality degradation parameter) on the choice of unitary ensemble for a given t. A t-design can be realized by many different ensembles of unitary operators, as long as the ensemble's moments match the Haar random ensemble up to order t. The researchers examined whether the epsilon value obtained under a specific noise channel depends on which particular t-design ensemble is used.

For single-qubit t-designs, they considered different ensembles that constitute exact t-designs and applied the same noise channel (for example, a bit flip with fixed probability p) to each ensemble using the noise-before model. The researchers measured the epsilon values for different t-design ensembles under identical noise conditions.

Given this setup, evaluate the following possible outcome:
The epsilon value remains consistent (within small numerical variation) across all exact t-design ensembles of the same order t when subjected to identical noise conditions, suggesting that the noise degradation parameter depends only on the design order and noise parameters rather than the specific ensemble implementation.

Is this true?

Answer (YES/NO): YES